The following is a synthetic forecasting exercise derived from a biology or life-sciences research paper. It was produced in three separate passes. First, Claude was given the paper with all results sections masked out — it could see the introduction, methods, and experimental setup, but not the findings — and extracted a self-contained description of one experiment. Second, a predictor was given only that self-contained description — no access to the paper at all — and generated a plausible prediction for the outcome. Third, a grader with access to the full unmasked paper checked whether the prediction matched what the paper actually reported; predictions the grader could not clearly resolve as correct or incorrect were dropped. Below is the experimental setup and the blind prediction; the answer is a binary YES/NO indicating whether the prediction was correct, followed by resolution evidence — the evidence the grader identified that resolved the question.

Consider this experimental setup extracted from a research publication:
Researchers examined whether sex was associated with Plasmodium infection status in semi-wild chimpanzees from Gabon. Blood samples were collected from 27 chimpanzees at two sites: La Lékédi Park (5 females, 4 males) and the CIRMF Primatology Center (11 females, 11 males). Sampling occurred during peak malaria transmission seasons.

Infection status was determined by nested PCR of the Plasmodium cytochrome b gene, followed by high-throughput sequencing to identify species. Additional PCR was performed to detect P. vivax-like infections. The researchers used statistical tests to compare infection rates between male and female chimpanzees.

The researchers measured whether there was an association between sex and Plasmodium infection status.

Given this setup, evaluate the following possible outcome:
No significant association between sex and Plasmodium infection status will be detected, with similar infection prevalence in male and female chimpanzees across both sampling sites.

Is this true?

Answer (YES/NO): YES